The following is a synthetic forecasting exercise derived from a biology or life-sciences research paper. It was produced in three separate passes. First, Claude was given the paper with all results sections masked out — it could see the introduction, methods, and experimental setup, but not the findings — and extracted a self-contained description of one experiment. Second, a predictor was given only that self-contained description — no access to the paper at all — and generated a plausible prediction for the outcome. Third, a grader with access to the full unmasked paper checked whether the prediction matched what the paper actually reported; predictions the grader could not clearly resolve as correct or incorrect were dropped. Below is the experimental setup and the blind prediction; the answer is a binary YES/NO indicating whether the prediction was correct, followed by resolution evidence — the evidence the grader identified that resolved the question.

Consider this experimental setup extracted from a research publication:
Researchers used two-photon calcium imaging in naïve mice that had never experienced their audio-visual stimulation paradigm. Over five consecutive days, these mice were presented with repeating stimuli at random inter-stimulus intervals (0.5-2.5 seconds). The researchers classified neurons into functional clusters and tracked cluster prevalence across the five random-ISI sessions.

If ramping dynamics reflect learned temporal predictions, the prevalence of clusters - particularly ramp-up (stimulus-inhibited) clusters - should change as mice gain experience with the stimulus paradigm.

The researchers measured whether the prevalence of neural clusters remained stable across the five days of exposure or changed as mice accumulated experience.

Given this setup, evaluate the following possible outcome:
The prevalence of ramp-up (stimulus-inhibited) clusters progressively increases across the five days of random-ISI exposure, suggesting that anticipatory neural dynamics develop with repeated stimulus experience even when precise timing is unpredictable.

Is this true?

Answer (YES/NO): NO